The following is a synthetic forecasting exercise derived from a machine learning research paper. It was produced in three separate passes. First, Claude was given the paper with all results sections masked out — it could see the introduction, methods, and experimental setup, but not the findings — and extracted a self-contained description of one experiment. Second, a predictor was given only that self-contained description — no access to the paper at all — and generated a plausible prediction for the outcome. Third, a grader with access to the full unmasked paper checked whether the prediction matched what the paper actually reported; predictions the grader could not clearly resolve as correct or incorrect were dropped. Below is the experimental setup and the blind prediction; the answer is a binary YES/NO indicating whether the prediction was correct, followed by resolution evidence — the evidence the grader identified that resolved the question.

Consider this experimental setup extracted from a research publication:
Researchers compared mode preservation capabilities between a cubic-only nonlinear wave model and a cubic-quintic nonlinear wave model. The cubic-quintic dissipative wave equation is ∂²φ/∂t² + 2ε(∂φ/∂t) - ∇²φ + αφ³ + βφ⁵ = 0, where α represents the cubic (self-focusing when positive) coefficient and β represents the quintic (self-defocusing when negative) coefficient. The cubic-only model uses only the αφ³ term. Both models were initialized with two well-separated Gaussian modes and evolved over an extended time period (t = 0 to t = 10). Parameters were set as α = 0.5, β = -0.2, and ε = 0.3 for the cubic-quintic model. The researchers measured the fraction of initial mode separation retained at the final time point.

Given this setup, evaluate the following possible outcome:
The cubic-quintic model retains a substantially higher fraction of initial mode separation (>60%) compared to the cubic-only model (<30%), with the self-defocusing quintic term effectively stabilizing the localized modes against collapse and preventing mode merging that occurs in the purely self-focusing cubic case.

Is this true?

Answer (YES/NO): NO